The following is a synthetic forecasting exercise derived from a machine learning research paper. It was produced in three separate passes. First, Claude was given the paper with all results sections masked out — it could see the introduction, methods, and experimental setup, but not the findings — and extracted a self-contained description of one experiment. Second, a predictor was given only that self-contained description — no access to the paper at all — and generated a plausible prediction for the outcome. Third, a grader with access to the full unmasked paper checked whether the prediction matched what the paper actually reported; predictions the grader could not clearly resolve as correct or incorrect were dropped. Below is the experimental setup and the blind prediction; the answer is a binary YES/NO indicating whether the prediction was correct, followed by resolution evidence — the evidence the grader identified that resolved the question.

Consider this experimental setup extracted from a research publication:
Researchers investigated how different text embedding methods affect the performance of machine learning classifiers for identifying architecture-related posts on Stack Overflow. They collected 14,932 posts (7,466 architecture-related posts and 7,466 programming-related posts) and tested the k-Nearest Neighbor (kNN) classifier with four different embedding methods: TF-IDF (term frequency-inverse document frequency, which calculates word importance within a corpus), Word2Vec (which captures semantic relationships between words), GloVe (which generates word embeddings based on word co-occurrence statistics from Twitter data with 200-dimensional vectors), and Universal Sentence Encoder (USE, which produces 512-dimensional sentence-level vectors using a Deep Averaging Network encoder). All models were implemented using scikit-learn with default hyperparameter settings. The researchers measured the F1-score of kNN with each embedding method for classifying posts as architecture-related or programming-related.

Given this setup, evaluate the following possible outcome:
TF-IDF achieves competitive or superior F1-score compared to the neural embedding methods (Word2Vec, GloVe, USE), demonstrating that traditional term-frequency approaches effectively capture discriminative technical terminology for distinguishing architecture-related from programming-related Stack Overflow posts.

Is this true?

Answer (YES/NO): NO